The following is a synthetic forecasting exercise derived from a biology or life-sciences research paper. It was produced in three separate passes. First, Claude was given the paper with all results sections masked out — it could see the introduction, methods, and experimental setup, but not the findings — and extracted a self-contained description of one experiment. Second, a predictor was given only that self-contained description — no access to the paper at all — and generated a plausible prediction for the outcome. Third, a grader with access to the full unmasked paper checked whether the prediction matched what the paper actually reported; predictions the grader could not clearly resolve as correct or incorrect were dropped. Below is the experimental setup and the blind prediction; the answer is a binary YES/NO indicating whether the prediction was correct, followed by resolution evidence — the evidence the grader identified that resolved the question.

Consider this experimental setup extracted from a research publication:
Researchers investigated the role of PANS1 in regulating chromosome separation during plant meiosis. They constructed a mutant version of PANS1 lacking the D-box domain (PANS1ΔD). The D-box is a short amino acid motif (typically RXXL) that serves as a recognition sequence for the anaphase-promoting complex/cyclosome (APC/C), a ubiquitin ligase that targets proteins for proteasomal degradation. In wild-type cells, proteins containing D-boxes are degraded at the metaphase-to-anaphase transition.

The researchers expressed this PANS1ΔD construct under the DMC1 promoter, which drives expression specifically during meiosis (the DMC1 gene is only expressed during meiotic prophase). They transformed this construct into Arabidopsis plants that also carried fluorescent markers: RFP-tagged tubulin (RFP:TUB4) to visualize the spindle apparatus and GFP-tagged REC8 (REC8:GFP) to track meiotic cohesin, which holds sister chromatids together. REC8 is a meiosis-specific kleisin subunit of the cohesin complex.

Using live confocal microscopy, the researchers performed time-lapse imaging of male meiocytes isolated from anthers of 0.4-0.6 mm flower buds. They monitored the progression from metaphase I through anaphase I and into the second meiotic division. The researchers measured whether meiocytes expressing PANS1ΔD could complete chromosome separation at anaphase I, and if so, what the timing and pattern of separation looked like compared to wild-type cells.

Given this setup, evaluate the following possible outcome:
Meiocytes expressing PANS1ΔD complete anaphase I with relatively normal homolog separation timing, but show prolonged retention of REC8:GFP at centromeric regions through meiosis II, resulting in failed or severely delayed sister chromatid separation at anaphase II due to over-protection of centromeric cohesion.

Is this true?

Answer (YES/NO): NO